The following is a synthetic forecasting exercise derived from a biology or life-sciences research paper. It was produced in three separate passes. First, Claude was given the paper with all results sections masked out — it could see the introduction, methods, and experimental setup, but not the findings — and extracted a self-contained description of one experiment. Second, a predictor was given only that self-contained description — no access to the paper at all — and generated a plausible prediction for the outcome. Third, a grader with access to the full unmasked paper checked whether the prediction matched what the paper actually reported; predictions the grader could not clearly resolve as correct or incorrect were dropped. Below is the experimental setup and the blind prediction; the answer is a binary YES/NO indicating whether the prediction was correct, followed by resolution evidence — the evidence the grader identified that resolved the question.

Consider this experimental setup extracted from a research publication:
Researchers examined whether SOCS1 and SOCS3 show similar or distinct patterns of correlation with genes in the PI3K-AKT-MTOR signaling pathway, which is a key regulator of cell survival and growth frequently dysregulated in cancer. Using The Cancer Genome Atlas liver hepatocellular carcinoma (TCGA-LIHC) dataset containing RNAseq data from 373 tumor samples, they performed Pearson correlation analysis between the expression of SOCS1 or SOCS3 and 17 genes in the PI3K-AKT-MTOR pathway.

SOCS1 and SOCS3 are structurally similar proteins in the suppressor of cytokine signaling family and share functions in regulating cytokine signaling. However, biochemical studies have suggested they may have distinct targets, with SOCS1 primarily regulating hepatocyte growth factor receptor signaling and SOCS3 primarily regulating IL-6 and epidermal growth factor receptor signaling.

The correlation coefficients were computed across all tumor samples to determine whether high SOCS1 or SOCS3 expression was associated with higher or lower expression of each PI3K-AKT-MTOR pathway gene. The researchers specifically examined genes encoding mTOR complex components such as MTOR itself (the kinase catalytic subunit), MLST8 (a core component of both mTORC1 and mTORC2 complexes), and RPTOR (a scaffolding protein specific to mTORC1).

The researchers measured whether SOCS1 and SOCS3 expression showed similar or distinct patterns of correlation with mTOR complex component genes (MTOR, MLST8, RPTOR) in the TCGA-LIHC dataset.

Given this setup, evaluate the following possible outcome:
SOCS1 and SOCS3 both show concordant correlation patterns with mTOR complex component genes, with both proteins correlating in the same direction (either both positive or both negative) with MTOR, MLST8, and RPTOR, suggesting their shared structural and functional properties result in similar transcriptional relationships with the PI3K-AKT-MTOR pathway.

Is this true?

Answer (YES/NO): NO